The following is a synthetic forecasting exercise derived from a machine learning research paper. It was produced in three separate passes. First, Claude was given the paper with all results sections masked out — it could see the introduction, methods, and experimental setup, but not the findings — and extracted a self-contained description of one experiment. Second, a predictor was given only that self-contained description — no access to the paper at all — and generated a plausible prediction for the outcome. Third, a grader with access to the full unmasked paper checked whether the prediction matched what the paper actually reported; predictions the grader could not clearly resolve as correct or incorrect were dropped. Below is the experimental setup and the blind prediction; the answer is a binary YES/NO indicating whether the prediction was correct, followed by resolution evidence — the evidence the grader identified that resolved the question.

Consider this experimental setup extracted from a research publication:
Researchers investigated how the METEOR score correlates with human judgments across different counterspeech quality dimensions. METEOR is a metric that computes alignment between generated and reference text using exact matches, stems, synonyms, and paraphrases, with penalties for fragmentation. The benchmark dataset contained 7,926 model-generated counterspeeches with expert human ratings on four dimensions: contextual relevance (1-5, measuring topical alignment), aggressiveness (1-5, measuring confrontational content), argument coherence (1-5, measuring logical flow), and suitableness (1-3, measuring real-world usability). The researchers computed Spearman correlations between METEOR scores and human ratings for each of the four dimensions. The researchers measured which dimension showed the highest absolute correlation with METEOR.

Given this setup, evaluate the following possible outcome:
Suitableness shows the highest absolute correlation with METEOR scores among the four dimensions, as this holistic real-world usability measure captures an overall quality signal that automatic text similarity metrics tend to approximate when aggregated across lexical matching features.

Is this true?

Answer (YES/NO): NO